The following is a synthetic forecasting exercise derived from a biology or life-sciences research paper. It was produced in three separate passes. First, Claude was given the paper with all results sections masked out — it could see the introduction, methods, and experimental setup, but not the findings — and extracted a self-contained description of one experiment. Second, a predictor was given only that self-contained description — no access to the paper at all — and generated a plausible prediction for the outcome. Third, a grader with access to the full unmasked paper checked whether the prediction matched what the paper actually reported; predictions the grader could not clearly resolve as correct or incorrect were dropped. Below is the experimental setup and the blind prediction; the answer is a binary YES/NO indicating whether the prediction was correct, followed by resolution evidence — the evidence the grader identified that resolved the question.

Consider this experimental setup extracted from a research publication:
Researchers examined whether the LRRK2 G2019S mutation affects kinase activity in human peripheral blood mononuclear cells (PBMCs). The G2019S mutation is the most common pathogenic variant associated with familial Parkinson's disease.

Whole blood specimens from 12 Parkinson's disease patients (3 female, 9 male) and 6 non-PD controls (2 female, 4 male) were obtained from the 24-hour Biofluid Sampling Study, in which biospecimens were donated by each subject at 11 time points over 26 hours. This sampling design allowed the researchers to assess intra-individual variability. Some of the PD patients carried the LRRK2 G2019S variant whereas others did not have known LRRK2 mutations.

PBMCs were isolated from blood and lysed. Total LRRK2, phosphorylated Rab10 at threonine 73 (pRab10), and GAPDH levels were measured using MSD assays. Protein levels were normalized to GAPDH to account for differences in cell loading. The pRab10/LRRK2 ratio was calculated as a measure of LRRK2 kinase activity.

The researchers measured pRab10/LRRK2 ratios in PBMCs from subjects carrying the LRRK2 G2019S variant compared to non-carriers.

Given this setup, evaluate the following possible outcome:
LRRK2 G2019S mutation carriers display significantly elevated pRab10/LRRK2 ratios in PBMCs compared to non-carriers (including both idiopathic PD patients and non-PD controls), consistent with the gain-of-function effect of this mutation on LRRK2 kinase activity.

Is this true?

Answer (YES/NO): YES